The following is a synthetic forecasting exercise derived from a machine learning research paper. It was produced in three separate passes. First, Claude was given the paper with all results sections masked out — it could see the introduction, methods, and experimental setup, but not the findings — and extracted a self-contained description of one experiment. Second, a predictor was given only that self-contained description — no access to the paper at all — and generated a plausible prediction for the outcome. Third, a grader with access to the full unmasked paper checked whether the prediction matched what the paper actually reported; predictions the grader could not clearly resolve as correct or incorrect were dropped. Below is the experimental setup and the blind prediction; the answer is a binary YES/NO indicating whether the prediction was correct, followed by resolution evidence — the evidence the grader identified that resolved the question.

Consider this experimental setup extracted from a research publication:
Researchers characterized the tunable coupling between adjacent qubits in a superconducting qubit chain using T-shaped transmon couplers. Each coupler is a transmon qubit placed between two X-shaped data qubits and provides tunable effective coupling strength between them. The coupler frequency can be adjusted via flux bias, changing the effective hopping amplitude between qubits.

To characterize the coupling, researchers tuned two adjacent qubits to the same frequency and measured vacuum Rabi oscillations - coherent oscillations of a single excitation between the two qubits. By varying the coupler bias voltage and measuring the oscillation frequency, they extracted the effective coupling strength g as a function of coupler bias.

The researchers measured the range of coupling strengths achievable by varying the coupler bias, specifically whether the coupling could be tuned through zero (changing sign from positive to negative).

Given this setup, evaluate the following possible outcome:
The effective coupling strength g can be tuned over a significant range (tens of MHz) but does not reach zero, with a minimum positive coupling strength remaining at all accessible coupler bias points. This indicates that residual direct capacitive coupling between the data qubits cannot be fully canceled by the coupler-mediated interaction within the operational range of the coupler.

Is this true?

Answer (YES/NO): NO